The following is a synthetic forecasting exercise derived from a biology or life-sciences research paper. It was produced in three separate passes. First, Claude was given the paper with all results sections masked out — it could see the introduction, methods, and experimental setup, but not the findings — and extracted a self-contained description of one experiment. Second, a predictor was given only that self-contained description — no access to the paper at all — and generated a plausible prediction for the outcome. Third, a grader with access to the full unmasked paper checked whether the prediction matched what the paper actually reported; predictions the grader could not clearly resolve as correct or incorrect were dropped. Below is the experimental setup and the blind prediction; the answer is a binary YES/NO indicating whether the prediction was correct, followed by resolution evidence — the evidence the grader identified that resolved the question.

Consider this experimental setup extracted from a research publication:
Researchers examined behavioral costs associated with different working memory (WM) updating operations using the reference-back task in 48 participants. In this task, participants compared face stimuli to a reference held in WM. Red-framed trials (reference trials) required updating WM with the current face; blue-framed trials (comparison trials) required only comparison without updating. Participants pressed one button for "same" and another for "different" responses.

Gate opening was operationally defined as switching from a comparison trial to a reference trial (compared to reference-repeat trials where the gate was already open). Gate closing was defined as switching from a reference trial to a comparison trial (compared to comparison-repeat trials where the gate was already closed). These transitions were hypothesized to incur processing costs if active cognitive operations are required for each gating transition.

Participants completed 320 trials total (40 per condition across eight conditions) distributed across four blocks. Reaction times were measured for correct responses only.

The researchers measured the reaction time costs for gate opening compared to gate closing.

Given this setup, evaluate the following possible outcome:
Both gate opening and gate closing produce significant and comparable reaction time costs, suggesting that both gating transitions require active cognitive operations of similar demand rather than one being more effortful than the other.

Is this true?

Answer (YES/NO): YES